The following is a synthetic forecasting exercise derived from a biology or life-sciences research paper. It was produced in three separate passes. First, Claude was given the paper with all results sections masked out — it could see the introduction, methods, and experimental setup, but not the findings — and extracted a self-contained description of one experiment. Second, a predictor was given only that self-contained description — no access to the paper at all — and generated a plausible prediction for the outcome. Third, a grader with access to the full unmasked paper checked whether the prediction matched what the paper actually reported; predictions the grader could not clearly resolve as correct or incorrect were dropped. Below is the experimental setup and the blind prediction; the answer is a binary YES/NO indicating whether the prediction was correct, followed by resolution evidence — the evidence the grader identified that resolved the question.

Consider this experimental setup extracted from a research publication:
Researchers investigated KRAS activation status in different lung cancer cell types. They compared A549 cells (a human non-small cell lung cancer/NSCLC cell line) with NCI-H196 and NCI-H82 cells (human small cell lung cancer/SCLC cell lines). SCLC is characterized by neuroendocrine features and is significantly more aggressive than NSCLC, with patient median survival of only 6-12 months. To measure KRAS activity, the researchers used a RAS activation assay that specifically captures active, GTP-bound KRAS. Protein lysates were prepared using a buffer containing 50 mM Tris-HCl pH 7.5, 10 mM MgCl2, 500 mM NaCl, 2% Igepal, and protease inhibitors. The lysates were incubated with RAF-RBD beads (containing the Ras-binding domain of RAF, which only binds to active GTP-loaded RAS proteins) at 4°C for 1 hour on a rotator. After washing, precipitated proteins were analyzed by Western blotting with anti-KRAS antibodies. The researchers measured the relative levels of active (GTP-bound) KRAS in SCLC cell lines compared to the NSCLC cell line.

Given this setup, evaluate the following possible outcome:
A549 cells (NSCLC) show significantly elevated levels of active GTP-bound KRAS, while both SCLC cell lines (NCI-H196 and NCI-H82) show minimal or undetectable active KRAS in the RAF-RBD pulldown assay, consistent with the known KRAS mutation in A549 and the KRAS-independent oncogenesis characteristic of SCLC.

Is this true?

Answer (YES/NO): NO